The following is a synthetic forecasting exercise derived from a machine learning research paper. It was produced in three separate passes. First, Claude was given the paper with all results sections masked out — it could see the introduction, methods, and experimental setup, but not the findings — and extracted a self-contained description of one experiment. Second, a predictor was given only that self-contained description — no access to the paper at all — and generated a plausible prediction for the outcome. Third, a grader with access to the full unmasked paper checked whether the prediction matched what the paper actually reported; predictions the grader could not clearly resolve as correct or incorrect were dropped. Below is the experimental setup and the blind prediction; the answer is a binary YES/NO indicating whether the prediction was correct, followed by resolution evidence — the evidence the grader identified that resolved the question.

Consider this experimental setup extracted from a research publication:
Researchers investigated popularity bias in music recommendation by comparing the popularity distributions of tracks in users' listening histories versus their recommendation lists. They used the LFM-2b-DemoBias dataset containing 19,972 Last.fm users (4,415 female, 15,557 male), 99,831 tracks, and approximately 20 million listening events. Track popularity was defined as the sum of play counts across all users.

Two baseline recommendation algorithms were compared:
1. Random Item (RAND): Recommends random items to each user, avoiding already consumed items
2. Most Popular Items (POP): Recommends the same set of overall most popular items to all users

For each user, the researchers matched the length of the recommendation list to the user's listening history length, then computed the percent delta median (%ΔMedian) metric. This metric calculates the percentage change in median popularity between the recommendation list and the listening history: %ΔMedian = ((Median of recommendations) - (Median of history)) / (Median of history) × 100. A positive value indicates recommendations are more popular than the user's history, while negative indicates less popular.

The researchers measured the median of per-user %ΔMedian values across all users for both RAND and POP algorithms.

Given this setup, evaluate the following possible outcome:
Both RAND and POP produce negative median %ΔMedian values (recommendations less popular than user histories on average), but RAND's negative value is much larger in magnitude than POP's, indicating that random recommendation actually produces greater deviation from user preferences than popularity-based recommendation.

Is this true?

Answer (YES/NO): NO